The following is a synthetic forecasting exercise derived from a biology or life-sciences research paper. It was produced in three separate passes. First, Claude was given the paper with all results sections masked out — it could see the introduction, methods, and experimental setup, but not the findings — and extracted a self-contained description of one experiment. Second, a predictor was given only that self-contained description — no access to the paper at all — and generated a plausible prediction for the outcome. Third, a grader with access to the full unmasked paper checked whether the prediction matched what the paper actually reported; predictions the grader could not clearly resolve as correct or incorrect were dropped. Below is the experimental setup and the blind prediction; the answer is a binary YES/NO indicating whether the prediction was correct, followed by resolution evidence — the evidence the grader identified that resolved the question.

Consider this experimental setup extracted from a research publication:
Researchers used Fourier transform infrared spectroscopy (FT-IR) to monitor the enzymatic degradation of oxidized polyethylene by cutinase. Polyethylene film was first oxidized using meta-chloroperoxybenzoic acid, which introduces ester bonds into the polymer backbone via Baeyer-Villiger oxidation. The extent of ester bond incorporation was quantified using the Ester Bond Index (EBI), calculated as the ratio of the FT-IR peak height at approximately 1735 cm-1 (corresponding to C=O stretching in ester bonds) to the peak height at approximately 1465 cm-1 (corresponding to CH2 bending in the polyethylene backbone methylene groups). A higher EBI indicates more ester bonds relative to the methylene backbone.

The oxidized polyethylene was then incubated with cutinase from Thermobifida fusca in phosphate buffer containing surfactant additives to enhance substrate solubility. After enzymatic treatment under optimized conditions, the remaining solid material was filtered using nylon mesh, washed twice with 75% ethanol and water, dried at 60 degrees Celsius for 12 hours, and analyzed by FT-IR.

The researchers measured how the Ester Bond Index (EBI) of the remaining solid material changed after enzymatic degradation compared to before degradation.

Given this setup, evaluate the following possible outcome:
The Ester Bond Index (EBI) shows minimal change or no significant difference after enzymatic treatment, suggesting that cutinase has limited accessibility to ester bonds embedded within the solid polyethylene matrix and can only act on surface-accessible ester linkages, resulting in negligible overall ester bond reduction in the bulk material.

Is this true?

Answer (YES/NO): NO